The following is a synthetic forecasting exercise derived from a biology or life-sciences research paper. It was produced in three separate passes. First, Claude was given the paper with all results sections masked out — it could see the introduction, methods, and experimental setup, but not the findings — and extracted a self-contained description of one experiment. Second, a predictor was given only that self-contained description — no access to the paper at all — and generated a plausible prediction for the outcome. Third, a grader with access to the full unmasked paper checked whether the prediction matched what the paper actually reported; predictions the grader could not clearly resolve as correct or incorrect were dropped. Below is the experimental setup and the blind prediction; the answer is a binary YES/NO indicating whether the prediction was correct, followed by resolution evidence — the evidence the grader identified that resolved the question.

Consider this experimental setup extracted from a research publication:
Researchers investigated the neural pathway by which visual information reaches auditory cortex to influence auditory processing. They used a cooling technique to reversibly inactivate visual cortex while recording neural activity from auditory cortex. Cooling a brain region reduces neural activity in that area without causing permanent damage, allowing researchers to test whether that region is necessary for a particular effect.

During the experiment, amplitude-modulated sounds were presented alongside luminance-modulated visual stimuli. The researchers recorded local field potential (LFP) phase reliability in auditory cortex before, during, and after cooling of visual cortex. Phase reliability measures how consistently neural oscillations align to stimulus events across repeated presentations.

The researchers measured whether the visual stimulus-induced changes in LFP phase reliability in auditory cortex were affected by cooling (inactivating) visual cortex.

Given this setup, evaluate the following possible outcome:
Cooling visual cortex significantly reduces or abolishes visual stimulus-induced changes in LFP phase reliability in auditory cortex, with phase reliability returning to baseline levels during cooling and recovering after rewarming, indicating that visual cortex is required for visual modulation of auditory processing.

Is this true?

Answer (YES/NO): NO